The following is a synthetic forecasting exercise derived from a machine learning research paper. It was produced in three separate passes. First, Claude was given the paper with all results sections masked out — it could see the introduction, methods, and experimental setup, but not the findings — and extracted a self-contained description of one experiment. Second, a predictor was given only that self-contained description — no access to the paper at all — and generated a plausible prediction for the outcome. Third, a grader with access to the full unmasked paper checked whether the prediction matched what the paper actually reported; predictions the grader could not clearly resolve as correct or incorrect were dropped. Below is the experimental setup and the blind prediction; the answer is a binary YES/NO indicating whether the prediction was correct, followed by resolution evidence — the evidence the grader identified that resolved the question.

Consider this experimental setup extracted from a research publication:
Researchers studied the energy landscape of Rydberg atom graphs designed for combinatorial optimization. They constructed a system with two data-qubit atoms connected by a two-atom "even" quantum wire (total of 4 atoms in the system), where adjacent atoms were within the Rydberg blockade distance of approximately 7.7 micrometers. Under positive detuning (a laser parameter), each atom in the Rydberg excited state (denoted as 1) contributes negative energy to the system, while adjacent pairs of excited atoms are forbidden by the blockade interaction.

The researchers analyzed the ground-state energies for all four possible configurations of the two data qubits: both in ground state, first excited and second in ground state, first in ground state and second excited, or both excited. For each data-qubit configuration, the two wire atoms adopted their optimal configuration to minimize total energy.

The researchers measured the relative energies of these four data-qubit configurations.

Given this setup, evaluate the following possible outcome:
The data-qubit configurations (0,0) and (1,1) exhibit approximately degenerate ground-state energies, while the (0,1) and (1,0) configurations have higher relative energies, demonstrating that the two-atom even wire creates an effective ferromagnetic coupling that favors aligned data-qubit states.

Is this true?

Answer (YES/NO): NO